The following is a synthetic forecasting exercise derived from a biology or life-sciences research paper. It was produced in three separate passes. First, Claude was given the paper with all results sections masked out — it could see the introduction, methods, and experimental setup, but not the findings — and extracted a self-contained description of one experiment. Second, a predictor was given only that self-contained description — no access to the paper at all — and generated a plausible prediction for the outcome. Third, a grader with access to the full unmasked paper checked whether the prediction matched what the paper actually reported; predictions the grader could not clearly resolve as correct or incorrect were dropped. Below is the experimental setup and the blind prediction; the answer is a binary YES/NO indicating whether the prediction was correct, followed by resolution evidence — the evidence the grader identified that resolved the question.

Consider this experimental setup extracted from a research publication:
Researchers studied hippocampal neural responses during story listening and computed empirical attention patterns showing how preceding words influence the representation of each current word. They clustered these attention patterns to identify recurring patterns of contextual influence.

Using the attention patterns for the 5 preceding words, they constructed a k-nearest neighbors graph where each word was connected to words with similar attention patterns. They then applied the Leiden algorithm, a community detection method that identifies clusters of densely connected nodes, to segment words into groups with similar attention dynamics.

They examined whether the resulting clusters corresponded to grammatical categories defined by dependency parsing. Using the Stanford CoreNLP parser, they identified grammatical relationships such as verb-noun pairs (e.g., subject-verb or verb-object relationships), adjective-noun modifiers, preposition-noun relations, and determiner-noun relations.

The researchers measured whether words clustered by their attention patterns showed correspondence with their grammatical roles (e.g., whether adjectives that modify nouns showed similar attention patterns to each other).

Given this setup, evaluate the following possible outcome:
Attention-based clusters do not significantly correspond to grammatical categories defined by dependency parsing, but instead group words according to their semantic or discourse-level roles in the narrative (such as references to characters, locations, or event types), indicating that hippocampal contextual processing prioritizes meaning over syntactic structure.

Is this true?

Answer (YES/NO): NO